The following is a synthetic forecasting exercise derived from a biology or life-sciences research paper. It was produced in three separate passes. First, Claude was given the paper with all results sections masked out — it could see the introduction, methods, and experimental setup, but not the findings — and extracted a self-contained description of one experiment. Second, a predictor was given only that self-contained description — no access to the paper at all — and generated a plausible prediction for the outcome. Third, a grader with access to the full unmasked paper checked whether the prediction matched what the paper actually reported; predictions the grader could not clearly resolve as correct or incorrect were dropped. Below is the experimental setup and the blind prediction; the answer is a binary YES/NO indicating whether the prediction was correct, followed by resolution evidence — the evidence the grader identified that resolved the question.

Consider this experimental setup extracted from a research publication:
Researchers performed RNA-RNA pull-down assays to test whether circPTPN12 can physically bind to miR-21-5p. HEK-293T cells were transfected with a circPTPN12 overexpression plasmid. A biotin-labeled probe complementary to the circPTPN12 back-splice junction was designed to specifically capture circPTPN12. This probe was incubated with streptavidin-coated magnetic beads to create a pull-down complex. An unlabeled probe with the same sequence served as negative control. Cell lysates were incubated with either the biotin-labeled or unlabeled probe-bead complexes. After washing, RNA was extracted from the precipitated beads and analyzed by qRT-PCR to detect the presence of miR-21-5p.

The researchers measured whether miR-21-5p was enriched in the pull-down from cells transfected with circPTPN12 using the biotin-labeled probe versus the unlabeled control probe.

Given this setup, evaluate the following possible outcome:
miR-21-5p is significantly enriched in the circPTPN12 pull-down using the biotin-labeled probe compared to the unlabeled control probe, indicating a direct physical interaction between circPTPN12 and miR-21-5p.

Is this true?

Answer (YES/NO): YES